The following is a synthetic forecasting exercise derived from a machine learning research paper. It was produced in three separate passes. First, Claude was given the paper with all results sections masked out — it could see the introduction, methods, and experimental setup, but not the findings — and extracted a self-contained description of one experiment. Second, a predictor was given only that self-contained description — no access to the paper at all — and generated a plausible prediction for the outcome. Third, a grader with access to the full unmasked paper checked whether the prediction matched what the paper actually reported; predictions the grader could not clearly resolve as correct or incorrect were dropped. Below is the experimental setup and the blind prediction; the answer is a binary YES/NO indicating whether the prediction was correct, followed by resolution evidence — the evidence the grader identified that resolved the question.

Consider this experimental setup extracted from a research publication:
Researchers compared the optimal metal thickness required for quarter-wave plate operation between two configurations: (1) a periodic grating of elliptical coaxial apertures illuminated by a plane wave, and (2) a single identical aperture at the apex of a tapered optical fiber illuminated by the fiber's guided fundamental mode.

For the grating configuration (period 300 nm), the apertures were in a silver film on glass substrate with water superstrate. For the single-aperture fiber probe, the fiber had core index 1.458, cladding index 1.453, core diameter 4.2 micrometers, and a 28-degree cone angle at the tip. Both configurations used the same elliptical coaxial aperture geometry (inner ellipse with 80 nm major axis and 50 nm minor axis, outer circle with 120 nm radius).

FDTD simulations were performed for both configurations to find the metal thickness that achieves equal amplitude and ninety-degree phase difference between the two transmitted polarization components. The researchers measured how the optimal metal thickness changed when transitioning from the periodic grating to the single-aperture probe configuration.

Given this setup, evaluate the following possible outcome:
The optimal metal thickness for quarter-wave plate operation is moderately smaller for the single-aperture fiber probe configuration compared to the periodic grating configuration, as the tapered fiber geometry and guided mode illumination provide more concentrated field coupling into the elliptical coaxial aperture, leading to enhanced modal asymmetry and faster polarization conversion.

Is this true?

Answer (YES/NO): NO